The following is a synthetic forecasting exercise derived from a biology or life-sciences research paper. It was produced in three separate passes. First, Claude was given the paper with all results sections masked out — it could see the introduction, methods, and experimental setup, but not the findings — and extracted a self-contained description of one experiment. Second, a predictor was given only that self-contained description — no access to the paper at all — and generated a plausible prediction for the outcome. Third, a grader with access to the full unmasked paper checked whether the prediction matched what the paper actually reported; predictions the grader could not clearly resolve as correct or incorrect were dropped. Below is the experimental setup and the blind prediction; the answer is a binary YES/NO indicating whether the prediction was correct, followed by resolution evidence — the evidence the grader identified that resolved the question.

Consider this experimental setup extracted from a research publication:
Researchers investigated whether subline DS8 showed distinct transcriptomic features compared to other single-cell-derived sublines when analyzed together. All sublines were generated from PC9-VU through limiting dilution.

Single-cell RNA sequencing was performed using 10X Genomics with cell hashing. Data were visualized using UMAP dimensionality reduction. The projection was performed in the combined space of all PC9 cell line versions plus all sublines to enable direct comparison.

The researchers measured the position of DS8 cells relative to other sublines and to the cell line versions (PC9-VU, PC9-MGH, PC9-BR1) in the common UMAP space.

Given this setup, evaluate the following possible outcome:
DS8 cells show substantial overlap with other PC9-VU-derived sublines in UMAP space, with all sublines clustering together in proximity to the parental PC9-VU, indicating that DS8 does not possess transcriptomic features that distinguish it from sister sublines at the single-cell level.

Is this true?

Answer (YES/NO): NO